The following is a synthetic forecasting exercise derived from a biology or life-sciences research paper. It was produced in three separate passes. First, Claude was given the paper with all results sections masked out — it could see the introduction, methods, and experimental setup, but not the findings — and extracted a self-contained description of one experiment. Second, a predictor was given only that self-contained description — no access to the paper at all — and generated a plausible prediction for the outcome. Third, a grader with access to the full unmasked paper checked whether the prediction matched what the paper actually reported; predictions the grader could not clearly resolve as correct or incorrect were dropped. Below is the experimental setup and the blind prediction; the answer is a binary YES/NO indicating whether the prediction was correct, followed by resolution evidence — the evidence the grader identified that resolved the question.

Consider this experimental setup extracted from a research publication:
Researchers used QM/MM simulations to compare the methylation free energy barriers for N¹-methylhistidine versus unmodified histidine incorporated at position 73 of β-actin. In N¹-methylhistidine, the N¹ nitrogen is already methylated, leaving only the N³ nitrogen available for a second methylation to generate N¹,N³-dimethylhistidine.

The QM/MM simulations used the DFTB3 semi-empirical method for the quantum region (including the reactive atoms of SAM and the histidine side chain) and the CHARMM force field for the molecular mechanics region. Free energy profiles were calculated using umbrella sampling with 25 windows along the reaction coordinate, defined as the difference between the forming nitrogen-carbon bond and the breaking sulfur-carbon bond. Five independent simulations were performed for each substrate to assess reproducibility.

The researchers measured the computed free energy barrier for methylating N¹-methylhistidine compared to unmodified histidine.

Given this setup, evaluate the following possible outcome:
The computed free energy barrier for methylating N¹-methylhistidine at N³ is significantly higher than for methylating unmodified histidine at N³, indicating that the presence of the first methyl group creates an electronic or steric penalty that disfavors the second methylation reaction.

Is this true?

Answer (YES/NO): YES